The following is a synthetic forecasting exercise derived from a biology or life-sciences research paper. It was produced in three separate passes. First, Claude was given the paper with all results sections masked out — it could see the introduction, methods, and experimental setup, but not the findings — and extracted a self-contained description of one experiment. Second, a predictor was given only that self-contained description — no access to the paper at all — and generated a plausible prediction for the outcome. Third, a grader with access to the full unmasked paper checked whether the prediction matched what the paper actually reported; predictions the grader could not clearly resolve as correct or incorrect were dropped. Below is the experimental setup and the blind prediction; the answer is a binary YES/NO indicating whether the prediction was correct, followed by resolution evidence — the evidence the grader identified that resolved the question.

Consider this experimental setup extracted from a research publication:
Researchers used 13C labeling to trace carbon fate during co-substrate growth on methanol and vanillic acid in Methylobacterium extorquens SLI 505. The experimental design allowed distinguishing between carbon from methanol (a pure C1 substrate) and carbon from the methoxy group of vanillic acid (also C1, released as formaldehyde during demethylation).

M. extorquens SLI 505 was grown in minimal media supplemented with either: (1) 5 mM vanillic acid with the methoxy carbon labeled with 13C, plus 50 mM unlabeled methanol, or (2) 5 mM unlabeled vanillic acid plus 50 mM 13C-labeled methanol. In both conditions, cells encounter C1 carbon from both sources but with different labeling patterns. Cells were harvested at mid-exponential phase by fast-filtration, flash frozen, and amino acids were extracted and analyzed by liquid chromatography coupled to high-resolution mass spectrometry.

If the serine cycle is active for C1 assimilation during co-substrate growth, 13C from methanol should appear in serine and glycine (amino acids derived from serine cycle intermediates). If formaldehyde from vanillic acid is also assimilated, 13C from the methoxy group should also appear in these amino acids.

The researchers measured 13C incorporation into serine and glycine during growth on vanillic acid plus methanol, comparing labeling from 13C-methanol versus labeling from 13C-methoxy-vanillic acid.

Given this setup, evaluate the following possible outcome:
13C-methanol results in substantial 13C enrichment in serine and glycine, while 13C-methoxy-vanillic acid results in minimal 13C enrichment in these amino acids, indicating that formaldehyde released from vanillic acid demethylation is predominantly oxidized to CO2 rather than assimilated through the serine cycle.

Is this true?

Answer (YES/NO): YES